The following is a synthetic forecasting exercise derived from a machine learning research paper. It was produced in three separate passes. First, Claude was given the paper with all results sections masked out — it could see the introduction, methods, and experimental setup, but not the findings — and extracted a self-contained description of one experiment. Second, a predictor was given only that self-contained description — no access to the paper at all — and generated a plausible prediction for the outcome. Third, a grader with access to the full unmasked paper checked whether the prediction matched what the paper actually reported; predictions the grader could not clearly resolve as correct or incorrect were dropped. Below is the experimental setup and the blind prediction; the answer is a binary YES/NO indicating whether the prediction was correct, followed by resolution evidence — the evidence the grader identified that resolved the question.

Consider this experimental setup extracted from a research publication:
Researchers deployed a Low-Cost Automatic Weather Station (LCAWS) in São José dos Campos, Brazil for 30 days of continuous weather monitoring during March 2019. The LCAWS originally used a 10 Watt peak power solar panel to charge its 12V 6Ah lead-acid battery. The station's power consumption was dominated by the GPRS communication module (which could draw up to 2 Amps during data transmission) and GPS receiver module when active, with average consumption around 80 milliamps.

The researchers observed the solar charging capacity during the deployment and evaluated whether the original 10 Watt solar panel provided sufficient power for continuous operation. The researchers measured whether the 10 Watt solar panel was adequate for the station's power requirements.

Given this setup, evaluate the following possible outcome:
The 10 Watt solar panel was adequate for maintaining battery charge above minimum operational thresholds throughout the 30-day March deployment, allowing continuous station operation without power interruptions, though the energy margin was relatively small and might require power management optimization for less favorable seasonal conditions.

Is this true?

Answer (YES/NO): NO